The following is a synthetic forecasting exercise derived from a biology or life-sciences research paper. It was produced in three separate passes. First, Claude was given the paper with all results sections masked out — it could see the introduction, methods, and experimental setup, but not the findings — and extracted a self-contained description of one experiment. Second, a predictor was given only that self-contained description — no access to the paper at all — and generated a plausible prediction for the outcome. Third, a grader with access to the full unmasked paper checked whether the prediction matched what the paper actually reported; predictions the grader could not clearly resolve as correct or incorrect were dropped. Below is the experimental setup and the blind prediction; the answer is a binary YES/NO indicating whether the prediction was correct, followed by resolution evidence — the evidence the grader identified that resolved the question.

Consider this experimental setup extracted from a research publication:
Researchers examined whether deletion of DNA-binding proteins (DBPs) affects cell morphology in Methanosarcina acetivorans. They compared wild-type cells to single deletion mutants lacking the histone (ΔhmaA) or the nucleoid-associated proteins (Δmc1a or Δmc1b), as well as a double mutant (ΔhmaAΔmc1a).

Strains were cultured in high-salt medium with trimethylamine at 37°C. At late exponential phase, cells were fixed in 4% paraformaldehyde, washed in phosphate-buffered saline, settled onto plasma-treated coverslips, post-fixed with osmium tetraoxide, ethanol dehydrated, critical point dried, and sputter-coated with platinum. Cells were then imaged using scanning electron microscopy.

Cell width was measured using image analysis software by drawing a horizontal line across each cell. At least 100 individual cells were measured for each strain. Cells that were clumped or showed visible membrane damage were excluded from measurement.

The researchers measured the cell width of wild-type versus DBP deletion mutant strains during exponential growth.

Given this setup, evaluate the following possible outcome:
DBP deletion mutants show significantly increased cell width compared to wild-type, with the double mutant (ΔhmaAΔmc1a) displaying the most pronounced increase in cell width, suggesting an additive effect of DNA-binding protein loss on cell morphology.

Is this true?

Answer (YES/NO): NO